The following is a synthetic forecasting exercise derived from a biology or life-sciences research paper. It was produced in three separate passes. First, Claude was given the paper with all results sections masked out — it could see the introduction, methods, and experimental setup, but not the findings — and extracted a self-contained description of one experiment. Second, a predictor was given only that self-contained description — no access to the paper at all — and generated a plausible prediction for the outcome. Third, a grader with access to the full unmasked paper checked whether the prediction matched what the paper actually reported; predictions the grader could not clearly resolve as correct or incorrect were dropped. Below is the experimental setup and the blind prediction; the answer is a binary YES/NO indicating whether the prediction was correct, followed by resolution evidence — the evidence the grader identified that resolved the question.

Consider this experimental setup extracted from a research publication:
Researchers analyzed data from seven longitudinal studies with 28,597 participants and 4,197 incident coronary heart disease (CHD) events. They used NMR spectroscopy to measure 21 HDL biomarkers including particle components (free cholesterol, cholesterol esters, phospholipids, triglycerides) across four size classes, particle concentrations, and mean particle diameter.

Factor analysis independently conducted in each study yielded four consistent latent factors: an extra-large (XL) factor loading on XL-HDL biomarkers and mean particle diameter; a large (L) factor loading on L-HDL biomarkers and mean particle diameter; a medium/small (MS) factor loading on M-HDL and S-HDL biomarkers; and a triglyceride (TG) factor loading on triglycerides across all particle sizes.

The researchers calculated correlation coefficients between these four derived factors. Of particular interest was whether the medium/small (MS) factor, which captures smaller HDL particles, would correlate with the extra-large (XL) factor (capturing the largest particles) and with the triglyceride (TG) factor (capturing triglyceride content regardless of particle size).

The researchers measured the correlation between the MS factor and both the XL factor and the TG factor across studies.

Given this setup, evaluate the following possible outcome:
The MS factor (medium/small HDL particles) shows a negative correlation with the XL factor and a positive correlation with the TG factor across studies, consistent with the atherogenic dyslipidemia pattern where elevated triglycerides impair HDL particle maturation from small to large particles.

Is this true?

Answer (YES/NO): NO